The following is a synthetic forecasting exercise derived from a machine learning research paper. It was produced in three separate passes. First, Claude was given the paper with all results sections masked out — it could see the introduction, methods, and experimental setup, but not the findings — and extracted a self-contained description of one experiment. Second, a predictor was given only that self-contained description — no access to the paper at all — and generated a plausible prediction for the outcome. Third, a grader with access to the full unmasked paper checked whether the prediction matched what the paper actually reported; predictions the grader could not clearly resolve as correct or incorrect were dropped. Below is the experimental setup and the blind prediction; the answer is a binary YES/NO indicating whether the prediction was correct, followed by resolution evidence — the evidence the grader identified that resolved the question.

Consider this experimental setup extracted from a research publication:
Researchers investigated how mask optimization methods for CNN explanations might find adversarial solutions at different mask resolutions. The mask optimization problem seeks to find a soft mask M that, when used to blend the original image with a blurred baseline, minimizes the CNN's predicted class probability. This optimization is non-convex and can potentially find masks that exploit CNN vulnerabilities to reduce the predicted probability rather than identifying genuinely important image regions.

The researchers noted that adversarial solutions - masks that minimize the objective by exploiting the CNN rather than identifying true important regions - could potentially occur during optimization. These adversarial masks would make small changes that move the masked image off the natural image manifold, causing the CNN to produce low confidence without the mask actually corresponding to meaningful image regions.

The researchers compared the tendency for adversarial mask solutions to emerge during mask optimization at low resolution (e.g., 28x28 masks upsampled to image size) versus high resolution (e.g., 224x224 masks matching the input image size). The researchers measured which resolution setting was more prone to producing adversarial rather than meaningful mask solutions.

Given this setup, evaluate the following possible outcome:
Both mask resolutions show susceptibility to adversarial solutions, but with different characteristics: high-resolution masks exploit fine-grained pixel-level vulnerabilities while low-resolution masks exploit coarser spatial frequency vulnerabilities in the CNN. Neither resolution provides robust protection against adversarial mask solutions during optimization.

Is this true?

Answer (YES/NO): NO